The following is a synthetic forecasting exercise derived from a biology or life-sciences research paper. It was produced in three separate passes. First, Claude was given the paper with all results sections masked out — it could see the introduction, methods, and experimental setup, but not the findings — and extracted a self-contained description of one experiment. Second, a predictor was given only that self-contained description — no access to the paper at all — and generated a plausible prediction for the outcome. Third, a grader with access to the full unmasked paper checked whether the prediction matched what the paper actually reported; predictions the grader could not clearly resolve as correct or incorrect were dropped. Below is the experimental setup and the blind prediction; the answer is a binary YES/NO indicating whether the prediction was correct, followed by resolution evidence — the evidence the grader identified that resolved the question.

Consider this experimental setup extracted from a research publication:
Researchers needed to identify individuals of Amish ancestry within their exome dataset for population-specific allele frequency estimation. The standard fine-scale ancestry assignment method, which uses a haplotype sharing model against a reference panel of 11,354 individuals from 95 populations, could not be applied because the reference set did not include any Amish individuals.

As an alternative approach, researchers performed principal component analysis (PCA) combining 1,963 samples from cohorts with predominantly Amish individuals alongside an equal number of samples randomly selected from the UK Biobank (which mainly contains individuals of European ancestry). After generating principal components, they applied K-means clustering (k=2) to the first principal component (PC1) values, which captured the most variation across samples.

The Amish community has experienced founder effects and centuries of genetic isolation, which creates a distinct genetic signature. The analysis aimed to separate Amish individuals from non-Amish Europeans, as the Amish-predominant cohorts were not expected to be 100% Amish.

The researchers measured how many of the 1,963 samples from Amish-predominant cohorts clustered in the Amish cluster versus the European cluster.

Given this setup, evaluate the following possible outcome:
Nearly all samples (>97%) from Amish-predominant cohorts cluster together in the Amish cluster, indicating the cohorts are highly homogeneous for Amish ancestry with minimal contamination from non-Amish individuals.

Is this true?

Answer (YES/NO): NO